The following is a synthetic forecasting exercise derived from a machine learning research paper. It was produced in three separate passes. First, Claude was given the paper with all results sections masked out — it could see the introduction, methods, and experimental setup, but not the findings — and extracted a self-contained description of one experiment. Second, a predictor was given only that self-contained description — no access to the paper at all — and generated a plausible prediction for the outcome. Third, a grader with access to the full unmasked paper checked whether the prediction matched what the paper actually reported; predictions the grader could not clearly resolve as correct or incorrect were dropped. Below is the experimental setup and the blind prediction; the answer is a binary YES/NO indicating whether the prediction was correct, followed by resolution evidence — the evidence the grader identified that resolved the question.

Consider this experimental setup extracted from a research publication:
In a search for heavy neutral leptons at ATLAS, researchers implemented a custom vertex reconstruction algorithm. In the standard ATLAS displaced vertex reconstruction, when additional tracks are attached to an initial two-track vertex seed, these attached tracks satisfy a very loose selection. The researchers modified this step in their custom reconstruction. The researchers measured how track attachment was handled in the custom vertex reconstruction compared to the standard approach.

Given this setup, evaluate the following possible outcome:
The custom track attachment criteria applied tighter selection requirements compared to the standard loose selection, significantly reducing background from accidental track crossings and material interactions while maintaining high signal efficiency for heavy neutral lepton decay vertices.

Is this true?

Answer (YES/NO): NO